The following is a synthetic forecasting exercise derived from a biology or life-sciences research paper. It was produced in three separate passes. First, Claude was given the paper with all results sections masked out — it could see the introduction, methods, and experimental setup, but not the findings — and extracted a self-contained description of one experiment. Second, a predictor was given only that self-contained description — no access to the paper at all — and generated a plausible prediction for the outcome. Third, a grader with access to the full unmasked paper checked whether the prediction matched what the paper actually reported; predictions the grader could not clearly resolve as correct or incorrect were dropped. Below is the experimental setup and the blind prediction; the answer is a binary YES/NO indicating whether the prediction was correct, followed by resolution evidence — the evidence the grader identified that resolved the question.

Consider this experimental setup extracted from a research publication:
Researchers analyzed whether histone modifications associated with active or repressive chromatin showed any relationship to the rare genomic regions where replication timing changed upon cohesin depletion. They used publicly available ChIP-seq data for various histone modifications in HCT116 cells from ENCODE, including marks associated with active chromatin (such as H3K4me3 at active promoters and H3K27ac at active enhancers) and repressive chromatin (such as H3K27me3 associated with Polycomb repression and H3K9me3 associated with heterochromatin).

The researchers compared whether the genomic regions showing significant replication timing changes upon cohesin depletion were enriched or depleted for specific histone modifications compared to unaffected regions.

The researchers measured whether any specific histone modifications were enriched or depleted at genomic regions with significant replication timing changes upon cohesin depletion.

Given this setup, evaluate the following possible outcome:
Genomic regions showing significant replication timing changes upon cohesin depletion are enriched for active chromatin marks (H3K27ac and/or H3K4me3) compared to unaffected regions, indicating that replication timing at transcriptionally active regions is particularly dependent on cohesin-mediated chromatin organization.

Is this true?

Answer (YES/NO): NO